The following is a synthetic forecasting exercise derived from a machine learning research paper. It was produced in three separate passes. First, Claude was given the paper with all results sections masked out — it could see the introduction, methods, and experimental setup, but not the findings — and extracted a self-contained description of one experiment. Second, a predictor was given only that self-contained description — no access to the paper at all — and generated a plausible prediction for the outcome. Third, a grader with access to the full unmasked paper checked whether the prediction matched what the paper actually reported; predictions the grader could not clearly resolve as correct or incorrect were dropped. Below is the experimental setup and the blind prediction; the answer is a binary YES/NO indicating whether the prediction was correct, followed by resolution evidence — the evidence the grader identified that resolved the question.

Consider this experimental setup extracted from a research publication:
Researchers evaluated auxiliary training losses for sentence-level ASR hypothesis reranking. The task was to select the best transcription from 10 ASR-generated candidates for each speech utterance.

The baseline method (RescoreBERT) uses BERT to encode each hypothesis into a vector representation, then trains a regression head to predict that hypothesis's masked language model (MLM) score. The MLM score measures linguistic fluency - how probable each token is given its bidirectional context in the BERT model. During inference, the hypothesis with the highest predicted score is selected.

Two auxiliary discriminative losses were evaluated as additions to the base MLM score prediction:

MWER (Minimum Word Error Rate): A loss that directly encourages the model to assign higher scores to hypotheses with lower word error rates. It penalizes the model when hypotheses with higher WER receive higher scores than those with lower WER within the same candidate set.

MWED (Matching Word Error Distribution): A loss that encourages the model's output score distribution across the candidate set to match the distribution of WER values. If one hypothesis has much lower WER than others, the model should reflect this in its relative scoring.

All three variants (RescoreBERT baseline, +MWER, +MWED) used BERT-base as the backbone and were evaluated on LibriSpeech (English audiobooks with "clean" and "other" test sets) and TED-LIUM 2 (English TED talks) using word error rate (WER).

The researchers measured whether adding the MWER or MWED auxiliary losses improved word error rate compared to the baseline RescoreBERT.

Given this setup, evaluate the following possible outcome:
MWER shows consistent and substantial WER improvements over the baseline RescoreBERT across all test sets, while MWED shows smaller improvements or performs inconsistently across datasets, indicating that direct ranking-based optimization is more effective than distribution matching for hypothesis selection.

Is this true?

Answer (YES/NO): NO